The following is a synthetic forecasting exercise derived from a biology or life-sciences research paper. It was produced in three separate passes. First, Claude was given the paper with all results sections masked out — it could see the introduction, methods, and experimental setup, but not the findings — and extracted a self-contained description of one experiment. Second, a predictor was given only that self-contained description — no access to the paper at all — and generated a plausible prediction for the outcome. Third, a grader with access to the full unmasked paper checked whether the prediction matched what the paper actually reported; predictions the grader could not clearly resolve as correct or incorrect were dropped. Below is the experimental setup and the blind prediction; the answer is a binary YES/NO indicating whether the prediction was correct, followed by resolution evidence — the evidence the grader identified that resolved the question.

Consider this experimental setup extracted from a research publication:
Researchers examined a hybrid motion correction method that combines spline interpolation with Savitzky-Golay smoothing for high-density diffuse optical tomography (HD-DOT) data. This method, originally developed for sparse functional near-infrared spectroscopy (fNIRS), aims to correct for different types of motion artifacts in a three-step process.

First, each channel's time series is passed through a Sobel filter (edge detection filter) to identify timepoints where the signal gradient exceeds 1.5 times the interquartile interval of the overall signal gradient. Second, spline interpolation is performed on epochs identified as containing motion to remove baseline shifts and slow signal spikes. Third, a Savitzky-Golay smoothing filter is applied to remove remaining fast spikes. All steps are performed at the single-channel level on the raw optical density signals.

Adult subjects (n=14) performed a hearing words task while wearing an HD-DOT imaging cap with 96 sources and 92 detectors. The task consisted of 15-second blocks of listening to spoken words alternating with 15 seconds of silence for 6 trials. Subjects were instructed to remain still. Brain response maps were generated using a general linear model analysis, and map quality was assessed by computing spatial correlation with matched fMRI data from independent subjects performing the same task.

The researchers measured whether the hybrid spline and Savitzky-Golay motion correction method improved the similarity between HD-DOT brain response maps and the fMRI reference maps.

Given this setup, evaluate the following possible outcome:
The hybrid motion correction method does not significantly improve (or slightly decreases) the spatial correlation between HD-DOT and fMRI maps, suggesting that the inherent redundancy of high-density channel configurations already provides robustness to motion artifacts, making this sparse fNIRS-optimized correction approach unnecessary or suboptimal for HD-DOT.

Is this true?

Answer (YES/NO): NO